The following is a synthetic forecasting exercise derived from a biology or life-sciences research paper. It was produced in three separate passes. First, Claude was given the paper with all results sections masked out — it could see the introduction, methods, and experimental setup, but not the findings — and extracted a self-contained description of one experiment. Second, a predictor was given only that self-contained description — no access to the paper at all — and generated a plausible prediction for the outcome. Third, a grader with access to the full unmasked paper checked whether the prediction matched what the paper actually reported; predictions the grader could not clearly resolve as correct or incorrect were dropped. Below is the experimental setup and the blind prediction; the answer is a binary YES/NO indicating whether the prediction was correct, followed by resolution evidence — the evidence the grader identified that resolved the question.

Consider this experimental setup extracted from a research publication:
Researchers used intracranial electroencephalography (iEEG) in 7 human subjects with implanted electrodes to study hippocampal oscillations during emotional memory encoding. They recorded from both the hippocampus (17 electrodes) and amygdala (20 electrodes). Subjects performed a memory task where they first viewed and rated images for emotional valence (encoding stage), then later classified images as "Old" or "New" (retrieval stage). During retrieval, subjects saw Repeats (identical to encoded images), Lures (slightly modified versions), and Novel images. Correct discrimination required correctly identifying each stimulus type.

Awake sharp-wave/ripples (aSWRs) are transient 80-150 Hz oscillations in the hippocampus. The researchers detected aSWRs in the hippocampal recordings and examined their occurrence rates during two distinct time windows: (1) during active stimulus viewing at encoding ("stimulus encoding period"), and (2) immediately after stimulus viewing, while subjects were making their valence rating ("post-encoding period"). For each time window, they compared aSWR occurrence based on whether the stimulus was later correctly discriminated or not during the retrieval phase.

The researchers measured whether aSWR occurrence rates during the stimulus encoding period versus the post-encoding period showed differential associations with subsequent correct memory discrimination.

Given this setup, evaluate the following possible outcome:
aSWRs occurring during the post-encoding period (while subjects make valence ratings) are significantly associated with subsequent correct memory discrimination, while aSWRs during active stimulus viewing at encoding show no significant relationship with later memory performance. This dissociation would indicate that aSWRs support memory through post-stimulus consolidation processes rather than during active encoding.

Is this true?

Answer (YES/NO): YES